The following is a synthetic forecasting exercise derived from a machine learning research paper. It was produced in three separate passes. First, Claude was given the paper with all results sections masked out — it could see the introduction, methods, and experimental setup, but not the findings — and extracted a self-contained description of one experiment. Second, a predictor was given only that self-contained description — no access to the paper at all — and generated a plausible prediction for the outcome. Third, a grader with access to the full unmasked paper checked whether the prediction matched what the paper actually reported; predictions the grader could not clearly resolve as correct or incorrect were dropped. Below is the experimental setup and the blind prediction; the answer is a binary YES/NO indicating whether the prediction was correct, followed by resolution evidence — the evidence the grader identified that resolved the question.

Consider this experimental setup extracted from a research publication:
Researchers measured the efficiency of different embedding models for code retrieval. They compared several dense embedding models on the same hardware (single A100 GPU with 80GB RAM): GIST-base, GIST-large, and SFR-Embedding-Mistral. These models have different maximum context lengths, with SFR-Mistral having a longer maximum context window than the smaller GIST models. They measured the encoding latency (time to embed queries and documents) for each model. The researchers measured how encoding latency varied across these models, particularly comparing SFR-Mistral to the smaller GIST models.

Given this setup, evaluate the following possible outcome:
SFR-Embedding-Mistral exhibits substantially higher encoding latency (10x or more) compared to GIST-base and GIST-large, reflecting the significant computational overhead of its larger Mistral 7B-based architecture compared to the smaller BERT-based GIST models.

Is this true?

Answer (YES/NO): YES